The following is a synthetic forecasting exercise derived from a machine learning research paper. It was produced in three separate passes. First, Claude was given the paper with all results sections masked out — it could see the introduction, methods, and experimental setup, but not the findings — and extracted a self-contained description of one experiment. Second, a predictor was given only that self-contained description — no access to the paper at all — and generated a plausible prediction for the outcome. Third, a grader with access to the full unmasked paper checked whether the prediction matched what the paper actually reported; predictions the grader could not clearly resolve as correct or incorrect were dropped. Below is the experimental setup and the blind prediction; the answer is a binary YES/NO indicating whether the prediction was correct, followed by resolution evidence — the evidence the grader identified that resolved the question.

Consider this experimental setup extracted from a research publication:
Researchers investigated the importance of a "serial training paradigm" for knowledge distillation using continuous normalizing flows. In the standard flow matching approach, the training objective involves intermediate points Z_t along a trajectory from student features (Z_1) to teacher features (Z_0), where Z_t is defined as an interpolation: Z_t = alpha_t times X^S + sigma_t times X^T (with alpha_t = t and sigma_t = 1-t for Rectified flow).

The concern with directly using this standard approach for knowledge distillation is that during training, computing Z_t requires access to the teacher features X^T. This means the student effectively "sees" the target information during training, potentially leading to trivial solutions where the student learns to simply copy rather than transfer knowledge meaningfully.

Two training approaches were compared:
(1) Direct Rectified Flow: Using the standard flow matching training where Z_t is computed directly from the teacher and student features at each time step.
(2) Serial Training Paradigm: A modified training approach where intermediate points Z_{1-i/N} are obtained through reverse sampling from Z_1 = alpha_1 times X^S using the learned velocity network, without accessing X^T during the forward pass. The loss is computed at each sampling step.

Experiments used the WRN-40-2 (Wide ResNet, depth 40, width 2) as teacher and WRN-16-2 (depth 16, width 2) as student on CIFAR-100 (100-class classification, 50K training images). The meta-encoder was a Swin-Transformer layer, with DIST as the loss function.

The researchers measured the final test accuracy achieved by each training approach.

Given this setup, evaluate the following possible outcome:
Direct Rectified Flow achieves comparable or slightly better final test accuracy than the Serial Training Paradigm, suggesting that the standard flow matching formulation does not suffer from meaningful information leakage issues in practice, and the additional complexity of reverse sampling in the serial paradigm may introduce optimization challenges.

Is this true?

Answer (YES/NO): NO